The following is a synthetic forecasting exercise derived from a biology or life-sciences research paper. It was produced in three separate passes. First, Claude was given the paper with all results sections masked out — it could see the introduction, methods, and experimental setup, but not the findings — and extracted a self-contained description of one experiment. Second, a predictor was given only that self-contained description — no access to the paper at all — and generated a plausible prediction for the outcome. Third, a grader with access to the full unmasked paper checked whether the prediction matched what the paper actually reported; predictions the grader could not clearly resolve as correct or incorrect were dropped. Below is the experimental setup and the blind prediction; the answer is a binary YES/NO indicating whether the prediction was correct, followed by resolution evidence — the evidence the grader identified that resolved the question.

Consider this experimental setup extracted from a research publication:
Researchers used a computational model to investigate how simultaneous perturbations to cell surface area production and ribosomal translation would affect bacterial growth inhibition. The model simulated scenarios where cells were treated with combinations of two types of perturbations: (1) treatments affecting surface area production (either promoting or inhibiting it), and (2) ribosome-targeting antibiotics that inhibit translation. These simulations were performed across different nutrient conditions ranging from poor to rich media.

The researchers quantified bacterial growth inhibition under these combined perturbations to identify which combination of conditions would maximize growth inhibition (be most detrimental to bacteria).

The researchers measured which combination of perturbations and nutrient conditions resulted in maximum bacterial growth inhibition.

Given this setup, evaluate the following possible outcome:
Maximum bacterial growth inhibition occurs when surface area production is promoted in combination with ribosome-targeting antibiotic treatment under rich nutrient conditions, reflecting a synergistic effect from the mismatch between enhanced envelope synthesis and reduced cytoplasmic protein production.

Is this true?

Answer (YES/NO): NO